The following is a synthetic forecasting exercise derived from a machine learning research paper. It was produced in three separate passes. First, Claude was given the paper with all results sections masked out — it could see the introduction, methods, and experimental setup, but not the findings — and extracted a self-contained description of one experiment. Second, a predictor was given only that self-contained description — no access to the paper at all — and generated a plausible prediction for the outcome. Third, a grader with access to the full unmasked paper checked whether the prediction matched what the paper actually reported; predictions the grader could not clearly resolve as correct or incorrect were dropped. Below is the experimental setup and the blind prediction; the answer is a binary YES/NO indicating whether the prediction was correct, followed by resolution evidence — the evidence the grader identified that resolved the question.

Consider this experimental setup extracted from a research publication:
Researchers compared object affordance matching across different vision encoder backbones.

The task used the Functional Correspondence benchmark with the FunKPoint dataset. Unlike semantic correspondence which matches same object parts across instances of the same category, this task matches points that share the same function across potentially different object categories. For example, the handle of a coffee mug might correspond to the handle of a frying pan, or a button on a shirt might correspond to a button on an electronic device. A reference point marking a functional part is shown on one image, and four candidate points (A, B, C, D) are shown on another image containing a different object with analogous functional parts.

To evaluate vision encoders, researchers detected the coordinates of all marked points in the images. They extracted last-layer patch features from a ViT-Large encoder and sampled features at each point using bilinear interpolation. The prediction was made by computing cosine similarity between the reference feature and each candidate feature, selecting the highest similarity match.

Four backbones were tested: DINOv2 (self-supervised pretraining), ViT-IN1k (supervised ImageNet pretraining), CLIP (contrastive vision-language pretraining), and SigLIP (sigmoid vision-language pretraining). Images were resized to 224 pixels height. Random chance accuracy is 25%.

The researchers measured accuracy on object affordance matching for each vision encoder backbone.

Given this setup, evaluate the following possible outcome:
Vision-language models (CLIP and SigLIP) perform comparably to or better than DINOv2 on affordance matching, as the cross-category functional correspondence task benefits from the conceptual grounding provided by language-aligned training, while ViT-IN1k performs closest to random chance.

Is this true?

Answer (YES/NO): NO